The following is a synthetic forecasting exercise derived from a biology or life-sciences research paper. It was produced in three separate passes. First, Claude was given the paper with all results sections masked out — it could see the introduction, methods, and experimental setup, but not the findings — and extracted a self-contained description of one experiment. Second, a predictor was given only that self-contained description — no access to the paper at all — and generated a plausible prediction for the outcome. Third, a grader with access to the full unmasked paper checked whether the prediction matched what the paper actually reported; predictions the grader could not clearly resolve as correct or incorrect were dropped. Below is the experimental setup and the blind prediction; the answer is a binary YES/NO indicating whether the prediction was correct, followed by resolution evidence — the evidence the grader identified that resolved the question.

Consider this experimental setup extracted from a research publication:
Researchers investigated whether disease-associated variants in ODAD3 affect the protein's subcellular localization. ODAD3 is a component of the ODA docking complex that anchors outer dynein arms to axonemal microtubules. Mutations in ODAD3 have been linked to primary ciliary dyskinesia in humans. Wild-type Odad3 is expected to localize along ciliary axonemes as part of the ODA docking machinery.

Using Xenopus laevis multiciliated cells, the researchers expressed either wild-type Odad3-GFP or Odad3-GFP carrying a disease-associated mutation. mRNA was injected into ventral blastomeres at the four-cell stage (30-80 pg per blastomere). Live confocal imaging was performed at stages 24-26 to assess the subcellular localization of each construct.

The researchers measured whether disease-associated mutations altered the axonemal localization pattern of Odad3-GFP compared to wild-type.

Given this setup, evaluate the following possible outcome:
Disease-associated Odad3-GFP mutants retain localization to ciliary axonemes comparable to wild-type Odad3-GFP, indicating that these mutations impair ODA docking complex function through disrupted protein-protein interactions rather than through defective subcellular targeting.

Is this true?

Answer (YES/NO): NO